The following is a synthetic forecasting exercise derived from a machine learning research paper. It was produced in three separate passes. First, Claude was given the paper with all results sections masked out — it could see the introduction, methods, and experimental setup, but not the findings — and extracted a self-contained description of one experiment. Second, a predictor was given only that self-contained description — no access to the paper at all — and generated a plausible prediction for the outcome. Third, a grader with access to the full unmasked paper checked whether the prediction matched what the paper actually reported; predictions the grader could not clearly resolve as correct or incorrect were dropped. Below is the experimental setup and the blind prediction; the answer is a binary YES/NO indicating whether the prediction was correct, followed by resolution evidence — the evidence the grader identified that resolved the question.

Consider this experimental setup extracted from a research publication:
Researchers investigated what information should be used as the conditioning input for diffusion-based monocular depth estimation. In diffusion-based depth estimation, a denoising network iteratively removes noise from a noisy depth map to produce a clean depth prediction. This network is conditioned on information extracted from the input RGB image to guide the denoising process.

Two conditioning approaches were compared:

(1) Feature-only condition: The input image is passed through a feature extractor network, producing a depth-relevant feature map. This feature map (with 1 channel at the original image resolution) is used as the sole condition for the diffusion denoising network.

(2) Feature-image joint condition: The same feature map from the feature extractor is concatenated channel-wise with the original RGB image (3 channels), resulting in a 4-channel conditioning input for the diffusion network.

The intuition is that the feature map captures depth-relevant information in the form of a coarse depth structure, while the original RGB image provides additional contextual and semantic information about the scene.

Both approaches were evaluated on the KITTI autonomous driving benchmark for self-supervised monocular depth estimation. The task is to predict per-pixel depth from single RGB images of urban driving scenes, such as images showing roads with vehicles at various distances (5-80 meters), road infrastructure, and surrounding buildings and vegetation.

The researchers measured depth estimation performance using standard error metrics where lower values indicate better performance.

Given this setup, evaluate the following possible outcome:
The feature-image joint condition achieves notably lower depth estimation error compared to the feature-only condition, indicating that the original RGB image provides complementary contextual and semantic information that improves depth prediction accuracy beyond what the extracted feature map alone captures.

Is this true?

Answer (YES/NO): NO